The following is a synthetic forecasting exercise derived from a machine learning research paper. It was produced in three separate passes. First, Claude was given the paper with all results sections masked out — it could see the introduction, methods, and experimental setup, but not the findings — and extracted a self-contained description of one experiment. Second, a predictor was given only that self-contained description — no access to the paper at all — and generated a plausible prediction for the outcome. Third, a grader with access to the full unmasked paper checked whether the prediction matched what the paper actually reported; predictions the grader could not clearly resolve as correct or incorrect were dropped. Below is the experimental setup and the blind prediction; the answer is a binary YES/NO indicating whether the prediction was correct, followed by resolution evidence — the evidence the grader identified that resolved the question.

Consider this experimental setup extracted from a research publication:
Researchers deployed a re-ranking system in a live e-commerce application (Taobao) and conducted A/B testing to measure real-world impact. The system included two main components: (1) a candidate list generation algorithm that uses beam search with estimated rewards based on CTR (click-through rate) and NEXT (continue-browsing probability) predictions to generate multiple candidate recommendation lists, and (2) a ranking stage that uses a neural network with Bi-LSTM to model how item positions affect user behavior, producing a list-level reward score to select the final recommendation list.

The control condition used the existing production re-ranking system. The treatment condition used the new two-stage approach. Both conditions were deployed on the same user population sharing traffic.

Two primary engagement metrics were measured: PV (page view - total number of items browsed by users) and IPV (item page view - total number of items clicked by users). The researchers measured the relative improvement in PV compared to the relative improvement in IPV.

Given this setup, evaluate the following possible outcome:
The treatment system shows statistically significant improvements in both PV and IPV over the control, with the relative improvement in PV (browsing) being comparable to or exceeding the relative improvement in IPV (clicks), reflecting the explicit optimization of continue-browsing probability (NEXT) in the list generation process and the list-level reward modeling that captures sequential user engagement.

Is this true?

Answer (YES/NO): YES